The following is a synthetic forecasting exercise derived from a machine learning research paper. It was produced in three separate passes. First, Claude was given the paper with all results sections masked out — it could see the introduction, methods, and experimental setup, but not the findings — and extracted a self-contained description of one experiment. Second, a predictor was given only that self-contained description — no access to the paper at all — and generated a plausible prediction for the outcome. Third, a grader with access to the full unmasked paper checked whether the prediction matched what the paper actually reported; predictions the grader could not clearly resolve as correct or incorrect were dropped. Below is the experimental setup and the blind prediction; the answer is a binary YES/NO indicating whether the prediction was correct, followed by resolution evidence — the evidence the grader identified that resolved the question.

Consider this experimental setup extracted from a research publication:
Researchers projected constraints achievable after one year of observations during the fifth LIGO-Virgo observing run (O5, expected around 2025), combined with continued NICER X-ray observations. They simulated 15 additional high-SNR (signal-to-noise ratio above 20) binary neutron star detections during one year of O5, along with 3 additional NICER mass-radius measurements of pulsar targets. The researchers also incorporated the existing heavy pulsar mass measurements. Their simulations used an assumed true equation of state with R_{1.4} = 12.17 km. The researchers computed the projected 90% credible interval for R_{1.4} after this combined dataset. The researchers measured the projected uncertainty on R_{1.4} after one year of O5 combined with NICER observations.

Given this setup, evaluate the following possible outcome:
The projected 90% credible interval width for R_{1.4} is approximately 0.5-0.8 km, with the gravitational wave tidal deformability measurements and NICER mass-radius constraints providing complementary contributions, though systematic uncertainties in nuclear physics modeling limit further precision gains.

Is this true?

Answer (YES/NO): NO